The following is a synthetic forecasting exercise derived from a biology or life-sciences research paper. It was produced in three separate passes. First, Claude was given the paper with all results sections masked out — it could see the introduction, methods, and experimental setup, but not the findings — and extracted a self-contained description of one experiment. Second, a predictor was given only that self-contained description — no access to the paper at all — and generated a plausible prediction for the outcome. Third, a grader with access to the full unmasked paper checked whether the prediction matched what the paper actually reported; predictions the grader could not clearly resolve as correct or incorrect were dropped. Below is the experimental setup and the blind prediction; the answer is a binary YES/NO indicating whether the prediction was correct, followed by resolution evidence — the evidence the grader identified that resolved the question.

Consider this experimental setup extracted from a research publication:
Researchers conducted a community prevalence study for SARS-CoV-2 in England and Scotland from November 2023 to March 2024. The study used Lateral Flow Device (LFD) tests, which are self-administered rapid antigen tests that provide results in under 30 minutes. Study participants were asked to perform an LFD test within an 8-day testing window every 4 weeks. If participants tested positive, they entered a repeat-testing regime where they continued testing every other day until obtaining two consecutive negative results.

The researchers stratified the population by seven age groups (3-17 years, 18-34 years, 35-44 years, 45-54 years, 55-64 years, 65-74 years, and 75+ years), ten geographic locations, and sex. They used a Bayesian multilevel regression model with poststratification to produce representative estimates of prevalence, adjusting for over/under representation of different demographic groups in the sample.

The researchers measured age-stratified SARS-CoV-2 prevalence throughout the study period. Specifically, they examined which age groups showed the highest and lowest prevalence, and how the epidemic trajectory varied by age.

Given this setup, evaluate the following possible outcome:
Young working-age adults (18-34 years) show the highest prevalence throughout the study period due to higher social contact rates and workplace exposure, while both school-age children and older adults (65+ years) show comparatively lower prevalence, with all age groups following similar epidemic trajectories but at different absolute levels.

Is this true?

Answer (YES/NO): NO